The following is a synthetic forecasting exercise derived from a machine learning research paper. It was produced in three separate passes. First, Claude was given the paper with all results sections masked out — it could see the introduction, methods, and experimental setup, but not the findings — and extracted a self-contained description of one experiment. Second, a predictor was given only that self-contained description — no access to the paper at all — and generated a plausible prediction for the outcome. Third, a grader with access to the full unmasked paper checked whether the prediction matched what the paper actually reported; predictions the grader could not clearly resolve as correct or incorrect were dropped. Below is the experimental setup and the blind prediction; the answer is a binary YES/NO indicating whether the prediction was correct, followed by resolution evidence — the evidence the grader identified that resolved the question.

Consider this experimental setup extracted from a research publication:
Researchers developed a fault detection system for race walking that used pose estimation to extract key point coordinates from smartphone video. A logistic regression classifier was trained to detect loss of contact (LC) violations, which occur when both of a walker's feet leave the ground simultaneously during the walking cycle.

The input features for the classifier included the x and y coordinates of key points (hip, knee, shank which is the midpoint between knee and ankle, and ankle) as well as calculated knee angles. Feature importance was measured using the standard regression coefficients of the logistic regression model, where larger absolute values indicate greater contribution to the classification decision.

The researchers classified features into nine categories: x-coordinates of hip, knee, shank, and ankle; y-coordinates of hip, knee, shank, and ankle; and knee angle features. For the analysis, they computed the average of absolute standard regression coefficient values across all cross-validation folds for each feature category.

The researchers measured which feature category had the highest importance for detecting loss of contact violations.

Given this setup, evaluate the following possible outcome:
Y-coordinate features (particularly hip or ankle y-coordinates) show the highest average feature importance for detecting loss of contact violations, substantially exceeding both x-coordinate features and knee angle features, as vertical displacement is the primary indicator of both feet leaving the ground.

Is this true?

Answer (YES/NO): NO